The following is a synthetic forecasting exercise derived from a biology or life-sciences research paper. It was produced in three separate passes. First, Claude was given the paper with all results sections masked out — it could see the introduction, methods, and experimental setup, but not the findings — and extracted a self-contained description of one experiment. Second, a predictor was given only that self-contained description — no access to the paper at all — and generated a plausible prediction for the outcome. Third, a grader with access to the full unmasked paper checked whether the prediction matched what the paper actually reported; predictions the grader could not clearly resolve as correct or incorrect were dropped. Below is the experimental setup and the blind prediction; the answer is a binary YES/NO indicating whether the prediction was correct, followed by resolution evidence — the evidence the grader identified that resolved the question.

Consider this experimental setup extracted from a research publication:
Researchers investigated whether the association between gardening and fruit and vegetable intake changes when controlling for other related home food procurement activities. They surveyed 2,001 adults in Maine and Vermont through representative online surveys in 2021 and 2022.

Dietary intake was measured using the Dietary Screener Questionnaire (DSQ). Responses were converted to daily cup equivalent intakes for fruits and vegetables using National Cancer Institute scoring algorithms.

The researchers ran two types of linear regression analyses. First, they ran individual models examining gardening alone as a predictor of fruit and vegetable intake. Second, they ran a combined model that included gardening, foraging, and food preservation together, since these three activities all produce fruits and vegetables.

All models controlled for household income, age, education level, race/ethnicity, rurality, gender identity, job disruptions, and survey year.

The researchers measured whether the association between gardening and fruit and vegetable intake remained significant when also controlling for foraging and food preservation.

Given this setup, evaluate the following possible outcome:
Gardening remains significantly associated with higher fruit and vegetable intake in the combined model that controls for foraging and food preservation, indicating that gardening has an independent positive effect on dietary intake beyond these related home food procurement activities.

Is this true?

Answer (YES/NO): YES